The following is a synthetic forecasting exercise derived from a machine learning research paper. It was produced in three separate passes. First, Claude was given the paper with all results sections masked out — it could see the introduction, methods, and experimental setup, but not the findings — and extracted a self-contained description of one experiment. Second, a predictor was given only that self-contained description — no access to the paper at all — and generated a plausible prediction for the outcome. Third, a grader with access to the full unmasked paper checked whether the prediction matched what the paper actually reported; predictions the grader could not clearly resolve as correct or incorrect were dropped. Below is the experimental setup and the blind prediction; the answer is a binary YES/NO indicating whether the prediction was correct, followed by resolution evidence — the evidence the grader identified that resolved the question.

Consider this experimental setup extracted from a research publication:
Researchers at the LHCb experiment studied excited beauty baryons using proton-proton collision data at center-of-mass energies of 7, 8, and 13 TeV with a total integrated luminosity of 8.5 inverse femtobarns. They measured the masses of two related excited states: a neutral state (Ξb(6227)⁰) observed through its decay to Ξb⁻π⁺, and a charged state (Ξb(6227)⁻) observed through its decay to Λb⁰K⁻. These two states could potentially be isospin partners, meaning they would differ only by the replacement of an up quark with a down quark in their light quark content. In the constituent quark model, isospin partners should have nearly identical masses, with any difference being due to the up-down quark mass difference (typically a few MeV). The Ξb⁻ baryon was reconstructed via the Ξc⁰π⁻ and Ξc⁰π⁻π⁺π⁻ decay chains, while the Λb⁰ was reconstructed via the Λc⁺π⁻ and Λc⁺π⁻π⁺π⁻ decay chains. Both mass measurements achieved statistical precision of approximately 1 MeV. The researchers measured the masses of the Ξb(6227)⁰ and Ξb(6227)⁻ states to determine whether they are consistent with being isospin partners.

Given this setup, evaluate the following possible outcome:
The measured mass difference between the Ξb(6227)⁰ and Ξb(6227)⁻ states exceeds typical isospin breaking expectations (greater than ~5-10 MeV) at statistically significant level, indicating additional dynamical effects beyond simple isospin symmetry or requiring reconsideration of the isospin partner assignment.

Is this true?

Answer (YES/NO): NO